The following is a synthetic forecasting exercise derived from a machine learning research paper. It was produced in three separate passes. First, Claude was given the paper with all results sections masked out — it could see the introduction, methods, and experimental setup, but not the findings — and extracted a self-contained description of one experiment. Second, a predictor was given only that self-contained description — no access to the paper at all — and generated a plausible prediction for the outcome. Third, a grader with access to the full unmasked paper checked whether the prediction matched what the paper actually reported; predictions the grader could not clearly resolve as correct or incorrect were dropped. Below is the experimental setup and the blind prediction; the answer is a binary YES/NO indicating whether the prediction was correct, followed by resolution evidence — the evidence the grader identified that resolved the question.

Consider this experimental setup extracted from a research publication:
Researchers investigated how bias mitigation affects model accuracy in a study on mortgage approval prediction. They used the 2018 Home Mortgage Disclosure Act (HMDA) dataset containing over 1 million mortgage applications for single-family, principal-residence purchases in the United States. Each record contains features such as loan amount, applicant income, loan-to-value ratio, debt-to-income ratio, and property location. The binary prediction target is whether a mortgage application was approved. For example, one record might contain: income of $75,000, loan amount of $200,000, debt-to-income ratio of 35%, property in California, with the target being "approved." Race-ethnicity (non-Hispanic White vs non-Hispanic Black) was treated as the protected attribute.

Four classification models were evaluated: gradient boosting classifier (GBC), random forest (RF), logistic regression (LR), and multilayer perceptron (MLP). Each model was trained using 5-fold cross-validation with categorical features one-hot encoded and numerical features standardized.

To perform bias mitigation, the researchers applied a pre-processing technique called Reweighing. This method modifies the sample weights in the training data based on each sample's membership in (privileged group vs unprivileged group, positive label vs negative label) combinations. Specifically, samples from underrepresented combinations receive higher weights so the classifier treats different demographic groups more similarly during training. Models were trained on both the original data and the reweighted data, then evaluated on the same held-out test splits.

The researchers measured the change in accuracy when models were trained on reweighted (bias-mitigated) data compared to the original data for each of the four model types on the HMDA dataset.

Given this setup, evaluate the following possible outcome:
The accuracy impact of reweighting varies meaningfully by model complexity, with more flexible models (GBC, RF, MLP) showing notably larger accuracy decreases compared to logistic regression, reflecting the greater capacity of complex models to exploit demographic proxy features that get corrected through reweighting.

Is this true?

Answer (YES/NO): NO